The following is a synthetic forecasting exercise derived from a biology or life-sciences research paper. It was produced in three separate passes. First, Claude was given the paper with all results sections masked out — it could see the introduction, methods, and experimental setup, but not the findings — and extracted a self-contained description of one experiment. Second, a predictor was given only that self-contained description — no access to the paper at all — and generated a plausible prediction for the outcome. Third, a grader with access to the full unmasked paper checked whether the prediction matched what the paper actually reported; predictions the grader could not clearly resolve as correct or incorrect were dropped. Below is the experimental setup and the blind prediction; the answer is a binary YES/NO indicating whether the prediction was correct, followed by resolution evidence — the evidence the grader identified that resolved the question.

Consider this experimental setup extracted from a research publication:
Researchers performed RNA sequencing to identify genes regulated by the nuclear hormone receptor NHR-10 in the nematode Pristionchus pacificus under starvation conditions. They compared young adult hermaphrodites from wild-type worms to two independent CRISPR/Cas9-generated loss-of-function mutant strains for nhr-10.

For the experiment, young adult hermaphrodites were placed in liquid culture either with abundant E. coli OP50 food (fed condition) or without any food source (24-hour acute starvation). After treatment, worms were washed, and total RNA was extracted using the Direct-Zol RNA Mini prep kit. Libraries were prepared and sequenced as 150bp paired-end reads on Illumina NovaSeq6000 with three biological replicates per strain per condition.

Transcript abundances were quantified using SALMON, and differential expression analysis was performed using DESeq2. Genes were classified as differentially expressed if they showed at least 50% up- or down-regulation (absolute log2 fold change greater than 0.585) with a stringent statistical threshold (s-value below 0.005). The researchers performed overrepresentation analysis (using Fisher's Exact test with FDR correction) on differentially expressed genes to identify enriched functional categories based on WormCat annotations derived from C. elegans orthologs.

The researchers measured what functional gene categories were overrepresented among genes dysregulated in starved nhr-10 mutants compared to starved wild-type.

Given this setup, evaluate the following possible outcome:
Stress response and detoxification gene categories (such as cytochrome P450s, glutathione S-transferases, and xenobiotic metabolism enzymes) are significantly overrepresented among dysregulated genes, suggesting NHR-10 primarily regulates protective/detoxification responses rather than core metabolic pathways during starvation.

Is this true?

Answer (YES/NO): NO